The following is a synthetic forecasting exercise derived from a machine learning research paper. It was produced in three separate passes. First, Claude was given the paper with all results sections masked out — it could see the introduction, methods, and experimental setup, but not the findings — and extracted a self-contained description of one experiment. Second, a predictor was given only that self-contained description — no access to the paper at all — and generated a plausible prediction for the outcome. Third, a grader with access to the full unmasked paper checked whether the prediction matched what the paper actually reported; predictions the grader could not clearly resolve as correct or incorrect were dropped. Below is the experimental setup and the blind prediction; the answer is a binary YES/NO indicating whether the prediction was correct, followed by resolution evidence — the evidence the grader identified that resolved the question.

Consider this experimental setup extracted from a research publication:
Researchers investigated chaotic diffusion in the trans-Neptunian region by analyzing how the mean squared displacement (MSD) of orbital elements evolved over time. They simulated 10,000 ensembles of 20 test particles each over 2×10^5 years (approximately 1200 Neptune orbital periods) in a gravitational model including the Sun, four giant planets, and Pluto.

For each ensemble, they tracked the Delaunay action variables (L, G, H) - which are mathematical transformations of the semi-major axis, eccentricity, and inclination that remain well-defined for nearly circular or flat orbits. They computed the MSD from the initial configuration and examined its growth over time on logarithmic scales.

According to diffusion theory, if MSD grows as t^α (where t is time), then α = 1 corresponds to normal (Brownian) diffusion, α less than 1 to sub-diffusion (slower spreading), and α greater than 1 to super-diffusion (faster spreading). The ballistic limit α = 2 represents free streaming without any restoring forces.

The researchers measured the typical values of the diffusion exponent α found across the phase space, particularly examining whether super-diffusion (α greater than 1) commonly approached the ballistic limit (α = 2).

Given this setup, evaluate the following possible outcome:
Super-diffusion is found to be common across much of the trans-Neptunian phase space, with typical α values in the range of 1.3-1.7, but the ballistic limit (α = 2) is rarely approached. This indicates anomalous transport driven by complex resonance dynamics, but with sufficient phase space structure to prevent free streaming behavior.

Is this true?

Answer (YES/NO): NO